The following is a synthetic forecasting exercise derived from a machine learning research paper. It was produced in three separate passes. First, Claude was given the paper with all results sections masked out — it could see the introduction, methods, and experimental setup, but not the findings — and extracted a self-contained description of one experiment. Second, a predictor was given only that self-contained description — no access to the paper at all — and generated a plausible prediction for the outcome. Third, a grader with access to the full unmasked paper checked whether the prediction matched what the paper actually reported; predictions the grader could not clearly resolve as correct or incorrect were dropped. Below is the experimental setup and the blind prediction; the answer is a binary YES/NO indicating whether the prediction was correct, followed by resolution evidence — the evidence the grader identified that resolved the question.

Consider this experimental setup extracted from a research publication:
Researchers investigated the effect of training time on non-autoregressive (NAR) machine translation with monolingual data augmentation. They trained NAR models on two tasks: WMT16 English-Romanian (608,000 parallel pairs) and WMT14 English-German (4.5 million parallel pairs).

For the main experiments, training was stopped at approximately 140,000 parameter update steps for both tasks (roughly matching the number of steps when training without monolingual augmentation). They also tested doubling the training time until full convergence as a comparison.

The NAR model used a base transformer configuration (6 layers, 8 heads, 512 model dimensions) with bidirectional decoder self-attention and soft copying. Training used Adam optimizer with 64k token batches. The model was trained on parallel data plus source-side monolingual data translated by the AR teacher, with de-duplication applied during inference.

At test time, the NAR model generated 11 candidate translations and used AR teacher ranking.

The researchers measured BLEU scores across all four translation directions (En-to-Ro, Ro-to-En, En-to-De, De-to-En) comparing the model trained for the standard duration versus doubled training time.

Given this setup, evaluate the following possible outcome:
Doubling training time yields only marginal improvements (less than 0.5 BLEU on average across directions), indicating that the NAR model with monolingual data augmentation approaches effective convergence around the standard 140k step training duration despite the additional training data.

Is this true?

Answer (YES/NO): NO